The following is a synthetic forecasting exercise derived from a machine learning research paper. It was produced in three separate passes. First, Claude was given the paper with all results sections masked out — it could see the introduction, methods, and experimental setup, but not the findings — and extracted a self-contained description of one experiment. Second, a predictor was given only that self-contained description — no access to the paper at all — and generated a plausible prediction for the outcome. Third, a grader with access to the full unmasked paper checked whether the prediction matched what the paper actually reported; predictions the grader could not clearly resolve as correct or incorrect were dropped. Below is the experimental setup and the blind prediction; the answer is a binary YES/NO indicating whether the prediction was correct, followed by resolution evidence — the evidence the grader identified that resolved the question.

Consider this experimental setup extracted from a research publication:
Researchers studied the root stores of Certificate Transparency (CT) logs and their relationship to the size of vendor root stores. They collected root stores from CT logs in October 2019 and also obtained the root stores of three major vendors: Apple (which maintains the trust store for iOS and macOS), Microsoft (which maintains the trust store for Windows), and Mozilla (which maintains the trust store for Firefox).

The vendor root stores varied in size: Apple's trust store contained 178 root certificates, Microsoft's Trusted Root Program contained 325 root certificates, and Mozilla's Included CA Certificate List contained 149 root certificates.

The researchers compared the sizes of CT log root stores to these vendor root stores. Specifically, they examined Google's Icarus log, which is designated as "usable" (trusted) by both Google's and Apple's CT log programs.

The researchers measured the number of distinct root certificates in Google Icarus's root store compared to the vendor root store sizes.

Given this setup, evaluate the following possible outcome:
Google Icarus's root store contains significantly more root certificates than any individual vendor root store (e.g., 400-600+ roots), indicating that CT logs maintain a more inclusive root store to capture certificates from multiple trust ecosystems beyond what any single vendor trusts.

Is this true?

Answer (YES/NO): NO